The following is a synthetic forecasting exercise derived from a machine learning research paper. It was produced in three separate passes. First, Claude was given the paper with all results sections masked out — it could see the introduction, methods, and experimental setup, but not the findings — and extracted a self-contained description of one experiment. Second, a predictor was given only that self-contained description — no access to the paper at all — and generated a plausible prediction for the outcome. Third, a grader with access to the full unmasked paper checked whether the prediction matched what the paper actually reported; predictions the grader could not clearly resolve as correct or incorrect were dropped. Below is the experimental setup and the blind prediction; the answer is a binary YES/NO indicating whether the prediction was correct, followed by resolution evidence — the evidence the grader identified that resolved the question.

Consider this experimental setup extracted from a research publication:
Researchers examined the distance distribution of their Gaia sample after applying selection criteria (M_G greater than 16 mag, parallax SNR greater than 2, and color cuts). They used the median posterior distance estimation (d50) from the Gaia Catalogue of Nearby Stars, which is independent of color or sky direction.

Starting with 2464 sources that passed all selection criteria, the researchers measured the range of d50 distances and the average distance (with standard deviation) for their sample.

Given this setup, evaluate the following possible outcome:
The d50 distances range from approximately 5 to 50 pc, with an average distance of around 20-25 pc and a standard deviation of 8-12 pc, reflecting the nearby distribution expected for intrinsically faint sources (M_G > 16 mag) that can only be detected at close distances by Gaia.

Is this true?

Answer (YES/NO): NO